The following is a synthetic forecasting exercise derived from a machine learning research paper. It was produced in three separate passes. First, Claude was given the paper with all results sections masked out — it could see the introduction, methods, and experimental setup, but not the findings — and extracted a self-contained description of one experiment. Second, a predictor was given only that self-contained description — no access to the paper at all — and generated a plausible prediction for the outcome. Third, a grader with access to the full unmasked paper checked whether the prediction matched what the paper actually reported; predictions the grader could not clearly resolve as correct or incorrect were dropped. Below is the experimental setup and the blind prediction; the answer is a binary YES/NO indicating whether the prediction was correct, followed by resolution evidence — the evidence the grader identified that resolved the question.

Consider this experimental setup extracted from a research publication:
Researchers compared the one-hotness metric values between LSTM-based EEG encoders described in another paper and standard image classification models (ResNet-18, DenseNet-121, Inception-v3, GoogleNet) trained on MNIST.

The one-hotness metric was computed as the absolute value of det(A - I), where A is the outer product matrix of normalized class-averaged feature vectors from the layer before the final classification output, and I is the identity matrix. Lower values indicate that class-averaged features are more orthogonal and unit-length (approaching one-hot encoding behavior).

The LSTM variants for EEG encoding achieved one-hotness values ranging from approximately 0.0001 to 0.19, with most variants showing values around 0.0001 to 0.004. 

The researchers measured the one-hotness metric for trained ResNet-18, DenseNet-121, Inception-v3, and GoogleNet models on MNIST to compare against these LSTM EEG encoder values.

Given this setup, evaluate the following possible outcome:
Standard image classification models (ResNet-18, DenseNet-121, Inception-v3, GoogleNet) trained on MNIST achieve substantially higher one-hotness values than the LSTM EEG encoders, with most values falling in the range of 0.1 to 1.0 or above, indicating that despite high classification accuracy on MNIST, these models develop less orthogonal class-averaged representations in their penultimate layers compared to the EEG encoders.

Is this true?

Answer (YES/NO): NO